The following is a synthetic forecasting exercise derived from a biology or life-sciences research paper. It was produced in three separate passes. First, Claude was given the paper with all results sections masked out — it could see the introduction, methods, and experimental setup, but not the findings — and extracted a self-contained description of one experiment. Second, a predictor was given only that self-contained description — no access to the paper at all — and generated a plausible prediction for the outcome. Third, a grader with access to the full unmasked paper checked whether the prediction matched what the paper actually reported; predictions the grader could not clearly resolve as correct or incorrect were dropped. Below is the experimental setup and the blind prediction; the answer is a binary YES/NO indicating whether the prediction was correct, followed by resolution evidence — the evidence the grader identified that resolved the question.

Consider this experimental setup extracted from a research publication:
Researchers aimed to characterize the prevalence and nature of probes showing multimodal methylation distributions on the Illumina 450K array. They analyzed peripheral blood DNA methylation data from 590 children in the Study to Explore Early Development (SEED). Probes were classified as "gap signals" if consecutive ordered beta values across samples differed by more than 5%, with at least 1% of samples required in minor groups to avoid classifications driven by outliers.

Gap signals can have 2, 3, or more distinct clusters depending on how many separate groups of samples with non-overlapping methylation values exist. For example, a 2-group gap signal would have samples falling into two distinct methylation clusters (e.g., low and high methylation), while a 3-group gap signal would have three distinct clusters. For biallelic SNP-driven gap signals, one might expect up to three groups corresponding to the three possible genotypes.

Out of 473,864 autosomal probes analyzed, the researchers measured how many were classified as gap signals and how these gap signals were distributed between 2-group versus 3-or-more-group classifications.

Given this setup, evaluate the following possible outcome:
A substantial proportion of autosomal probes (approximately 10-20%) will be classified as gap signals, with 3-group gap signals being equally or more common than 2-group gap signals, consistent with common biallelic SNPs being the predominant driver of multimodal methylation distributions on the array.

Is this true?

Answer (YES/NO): NO